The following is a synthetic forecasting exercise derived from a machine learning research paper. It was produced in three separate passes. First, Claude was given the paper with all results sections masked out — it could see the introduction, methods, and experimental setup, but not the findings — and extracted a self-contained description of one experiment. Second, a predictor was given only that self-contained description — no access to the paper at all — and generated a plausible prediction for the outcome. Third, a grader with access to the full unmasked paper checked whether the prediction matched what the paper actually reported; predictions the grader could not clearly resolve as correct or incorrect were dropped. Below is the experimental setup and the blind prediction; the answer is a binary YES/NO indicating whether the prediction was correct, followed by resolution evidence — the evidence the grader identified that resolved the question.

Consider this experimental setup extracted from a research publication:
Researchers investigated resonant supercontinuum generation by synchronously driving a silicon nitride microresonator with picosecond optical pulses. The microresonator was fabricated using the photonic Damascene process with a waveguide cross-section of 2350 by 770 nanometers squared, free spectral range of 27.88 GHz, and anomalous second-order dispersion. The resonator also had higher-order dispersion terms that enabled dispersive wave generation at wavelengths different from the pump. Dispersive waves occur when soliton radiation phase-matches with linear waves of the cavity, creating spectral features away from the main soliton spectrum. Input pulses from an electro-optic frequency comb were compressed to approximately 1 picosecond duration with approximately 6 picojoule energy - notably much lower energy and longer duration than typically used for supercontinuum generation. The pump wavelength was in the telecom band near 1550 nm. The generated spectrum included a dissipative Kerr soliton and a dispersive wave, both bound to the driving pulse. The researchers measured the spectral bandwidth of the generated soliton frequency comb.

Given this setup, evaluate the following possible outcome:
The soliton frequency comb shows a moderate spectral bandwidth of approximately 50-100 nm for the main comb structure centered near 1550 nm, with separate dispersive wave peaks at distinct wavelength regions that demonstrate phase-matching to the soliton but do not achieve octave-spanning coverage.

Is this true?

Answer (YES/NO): NO